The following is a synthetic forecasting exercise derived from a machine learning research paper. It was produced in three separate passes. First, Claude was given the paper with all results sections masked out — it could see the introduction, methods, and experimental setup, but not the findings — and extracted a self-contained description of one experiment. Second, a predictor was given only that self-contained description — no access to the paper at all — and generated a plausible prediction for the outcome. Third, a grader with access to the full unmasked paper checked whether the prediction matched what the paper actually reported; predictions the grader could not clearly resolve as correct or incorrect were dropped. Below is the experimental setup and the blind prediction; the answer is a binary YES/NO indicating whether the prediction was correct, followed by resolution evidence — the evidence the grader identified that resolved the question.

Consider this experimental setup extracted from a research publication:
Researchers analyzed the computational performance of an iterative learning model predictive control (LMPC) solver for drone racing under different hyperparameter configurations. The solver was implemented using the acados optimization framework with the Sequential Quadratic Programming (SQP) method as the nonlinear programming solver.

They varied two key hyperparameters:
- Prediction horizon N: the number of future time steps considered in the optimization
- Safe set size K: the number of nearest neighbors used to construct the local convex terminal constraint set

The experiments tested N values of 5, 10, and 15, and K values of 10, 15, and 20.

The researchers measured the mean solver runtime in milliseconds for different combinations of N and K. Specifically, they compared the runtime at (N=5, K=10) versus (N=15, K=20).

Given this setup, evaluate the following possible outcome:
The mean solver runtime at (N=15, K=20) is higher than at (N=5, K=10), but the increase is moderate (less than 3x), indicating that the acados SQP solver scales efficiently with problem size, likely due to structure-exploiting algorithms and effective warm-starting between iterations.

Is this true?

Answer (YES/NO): NO